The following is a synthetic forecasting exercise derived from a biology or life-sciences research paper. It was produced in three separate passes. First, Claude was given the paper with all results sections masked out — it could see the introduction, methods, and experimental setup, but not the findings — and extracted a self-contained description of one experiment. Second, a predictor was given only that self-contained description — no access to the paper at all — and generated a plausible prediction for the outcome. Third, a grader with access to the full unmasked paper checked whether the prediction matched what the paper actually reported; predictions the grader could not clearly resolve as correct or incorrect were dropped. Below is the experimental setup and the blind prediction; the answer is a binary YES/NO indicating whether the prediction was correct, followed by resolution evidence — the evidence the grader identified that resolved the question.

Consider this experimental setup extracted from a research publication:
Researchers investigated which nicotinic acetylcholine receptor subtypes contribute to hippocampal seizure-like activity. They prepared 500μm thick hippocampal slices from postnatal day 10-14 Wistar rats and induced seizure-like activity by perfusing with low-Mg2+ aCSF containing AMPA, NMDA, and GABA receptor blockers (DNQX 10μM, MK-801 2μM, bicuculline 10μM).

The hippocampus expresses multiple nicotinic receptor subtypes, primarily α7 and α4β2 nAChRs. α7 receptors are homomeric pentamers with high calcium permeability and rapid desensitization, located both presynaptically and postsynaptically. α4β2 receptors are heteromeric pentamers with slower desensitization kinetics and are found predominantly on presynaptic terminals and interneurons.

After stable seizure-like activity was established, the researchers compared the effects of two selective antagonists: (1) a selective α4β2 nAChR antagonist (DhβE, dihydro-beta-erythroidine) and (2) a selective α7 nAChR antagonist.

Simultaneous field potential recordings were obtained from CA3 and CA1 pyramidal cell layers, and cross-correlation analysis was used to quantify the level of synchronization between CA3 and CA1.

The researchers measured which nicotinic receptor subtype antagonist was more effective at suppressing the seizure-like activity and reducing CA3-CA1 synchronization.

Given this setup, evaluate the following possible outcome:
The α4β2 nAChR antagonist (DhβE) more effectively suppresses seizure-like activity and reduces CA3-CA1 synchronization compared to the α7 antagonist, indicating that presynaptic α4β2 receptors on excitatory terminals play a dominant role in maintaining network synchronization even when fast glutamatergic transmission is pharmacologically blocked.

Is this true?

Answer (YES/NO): NO